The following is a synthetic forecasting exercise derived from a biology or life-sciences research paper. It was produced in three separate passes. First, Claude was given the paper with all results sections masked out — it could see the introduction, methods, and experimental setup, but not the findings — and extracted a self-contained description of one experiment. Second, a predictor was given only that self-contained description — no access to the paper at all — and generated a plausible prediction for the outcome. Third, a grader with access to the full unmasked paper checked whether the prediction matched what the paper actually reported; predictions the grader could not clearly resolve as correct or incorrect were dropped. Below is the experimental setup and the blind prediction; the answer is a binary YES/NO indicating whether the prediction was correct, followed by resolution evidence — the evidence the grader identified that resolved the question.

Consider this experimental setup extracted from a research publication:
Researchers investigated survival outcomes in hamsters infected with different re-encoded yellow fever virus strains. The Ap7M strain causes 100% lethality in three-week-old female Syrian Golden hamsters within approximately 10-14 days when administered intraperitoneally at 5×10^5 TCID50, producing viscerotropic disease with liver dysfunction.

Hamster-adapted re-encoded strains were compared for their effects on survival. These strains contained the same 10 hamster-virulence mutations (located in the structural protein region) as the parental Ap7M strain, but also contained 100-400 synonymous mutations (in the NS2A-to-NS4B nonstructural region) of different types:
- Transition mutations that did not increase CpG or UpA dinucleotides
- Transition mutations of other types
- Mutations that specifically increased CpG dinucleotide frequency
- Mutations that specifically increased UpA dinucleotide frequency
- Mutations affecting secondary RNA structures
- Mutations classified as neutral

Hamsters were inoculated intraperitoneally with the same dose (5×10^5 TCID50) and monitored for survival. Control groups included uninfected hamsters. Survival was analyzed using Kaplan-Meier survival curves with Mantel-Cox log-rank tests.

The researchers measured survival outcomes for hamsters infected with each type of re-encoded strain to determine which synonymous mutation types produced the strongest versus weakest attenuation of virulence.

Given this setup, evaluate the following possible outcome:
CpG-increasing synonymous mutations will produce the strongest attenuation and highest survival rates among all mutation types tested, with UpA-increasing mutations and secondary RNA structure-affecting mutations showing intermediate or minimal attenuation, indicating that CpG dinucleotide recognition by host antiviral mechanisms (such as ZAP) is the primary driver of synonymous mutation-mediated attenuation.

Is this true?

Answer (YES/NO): NO